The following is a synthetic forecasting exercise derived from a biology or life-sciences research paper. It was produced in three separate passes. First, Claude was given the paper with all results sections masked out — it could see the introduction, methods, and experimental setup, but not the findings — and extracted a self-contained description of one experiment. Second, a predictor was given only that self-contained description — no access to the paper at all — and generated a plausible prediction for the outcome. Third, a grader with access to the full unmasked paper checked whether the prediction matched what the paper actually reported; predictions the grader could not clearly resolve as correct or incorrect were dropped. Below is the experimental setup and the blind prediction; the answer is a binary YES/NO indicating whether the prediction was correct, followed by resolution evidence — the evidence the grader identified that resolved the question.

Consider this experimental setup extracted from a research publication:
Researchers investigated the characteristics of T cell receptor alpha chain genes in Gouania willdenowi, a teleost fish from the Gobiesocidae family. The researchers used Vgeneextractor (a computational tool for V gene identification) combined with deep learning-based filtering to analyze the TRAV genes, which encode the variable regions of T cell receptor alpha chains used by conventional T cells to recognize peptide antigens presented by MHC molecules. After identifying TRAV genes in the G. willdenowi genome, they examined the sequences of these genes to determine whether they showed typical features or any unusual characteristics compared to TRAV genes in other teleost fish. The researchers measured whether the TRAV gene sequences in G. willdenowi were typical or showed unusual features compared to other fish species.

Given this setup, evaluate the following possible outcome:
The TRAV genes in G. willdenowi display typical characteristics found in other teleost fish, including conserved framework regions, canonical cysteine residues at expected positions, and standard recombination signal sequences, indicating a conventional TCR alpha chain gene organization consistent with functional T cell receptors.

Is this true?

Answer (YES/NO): NO